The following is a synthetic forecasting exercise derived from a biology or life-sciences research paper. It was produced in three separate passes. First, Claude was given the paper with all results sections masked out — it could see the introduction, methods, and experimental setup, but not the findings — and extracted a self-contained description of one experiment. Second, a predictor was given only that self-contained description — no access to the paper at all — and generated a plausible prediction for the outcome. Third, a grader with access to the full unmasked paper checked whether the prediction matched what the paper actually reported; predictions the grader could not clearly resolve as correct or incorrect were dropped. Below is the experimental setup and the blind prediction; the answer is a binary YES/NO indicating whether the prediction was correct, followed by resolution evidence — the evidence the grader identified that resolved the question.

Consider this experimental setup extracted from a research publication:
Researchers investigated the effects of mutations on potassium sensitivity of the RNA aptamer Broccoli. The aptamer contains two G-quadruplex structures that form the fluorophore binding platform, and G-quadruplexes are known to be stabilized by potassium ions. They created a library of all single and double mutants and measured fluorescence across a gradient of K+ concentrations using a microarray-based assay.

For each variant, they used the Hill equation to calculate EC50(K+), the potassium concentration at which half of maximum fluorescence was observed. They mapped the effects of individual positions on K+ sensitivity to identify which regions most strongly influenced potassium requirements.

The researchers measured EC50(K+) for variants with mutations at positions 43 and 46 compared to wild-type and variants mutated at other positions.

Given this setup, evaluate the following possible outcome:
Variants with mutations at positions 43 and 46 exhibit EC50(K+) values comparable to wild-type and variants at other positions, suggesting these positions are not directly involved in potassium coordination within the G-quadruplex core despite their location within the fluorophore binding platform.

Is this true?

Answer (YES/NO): NO